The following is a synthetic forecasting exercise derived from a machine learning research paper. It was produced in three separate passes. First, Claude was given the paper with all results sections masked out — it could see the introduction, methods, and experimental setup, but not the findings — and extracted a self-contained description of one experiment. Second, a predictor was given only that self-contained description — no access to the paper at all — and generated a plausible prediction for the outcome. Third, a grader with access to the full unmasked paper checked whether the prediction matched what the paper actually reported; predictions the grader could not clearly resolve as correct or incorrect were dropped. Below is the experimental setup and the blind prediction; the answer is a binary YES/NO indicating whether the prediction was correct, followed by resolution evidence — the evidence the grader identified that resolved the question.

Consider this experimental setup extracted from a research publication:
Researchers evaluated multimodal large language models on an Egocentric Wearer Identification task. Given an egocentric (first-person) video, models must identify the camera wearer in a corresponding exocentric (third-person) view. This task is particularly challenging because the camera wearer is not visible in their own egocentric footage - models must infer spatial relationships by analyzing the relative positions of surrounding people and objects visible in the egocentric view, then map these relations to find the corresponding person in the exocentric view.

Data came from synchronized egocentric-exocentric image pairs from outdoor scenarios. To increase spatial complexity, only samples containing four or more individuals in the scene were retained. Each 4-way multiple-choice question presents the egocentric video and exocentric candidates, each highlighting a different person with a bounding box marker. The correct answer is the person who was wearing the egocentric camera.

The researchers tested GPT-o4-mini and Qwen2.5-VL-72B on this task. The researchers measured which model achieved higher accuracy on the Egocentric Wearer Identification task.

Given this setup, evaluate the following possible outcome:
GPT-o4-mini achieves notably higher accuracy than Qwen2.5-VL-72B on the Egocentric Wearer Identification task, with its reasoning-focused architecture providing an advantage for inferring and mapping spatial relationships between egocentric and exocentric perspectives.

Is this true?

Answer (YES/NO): YES